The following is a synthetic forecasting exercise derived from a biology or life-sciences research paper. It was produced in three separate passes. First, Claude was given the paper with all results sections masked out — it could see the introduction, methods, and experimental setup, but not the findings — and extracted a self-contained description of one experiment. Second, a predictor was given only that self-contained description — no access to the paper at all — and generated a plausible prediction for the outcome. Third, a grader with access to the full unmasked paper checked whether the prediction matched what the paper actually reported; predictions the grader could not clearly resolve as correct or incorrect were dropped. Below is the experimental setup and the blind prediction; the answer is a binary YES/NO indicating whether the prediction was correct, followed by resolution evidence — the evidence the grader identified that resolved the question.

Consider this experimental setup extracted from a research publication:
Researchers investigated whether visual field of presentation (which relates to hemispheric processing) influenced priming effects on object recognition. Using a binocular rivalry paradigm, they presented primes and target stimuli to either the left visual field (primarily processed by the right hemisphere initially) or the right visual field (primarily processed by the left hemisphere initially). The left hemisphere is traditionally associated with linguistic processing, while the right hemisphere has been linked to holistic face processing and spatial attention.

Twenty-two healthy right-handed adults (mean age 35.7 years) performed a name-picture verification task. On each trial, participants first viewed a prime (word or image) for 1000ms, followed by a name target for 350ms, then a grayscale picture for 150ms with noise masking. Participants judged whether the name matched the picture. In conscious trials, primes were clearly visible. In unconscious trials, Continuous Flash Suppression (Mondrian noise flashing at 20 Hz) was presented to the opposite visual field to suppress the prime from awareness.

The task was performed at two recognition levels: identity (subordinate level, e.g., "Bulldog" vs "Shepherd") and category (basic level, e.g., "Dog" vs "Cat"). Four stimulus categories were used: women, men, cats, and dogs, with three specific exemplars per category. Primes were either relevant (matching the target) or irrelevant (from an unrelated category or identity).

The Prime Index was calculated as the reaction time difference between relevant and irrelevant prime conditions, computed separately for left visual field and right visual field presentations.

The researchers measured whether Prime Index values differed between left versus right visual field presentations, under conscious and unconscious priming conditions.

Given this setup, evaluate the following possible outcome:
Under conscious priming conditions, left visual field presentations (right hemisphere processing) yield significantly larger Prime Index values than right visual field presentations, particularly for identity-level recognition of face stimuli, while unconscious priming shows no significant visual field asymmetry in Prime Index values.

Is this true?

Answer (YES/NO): NO